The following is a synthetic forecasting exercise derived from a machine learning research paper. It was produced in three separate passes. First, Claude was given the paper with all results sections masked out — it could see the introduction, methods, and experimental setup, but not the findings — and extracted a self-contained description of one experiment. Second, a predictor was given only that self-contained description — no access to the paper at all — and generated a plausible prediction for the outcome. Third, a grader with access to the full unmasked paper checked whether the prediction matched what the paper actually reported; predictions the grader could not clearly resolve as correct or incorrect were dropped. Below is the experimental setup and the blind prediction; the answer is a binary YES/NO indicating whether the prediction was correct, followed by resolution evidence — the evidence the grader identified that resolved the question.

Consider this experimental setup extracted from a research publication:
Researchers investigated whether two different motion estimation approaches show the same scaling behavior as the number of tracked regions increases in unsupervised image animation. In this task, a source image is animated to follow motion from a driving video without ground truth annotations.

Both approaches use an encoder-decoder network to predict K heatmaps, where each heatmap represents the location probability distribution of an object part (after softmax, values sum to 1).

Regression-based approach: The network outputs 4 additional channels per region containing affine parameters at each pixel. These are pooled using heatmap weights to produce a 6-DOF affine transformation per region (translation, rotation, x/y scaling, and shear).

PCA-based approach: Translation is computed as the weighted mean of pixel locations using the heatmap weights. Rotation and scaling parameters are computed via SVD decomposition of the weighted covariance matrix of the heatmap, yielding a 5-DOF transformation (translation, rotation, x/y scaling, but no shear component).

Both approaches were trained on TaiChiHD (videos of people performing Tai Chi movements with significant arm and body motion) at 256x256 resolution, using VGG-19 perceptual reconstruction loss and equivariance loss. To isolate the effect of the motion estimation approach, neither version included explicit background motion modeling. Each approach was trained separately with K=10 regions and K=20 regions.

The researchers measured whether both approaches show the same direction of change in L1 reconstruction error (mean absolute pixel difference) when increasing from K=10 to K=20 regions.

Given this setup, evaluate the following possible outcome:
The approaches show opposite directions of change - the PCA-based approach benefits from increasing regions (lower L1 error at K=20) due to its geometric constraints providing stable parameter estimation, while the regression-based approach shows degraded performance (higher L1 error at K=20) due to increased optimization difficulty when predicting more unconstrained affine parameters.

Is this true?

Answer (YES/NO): YES